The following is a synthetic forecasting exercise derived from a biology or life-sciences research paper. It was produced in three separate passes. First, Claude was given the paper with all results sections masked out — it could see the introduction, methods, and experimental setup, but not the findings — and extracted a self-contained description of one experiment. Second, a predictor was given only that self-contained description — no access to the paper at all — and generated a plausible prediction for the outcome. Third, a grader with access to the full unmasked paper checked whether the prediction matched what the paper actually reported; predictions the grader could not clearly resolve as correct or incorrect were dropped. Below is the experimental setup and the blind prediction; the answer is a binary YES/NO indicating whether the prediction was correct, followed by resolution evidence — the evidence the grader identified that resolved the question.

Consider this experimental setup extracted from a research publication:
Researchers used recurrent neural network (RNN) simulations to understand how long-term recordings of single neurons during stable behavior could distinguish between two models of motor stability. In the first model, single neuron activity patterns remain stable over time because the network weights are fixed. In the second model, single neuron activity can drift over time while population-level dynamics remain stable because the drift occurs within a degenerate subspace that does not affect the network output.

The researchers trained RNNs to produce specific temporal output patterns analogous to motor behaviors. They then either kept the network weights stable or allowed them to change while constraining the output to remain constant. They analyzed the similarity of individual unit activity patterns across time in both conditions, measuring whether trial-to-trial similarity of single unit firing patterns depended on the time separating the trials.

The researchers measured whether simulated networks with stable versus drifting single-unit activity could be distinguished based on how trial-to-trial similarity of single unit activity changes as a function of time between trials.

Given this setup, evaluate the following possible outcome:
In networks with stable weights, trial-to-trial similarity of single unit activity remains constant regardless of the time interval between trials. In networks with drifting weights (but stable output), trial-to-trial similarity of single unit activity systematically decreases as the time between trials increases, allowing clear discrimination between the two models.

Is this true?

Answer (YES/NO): YES